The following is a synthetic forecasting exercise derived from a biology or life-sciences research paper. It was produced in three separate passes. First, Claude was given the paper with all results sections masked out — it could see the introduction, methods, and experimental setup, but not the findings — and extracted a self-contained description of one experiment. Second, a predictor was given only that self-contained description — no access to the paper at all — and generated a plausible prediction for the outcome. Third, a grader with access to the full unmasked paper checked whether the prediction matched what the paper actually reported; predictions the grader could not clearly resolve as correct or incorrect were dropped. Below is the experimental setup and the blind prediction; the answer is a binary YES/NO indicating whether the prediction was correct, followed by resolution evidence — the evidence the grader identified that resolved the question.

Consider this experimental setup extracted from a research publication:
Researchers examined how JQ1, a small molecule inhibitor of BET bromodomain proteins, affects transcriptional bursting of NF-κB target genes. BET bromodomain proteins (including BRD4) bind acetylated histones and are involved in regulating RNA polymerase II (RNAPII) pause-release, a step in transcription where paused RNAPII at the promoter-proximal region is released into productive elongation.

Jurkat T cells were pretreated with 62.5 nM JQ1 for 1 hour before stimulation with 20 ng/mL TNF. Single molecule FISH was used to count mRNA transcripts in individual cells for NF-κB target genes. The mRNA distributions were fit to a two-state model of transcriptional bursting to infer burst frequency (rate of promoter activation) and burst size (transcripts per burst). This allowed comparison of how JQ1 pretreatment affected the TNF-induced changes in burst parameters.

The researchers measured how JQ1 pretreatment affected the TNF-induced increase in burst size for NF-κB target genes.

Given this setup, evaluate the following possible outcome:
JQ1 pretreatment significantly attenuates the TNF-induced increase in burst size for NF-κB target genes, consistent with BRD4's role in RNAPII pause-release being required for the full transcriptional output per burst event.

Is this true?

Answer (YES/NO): YES